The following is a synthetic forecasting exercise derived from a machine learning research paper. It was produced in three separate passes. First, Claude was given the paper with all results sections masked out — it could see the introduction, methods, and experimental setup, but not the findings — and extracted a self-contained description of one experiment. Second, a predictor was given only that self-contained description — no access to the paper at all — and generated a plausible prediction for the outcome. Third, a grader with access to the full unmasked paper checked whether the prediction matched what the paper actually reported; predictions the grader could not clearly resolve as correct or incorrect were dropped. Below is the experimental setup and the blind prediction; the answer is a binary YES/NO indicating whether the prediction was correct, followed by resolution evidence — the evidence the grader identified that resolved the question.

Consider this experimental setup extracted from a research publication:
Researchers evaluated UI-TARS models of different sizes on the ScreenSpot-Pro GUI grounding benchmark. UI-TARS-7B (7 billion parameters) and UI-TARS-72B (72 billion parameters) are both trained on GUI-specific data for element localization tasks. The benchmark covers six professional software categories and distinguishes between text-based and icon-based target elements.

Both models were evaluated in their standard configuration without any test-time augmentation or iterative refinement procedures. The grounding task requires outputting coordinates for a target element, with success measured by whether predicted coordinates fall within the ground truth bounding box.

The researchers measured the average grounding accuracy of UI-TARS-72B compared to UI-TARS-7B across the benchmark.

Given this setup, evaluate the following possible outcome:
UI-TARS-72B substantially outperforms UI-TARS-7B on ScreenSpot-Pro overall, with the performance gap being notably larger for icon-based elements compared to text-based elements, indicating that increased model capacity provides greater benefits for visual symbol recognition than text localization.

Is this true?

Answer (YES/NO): NO